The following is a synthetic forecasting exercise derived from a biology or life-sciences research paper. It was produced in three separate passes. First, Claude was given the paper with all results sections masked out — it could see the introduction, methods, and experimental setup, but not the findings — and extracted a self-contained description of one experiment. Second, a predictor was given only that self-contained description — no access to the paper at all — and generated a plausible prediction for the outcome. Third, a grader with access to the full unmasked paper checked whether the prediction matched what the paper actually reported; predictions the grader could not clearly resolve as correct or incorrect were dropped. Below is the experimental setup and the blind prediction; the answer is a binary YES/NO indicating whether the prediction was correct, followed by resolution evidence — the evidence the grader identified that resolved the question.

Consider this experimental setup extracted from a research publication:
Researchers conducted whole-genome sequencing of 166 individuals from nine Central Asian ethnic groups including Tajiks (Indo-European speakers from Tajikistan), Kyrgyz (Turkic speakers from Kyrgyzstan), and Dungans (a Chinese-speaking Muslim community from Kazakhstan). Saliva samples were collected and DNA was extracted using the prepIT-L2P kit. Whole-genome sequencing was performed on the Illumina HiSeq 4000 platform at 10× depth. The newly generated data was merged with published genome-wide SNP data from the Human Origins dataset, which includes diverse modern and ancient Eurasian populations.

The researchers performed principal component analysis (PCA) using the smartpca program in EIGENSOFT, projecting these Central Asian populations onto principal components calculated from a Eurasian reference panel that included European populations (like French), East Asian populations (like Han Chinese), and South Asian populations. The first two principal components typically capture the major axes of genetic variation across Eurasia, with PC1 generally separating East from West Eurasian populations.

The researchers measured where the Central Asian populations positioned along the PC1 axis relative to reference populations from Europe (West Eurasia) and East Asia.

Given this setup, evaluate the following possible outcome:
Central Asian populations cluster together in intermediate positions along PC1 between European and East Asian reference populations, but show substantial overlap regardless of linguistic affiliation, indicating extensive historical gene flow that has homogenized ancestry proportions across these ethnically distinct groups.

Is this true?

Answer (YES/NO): NO